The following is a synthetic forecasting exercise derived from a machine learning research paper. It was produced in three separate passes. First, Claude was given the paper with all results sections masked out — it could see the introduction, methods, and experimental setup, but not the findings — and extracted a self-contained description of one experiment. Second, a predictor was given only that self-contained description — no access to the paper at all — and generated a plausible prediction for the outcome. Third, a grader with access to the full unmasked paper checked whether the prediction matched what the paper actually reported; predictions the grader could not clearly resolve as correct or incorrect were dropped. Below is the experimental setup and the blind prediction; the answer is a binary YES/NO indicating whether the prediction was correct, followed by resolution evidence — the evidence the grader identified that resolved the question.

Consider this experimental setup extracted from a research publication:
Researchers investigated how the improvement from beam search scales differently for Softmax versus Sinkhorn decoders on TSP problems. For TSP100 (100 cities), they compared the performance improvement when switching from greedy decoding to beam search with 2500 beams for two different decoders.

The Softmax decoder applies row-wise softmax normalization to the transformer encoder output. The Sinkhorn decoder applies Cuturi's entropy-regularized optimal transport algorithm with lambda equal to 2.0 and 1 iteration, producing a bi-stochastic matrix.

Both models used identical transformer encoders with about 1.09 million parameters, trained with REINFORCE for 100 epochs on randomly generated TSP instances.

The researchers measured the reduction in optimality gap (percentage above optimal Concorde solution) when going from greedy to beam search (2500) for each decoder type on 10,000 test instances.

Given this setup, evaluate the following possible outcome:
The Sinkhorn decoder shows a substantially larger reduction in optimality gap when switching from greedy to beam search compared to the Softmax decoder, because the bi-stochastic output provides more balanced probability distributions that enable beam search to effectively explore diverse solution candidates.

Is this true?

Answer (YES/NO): NO